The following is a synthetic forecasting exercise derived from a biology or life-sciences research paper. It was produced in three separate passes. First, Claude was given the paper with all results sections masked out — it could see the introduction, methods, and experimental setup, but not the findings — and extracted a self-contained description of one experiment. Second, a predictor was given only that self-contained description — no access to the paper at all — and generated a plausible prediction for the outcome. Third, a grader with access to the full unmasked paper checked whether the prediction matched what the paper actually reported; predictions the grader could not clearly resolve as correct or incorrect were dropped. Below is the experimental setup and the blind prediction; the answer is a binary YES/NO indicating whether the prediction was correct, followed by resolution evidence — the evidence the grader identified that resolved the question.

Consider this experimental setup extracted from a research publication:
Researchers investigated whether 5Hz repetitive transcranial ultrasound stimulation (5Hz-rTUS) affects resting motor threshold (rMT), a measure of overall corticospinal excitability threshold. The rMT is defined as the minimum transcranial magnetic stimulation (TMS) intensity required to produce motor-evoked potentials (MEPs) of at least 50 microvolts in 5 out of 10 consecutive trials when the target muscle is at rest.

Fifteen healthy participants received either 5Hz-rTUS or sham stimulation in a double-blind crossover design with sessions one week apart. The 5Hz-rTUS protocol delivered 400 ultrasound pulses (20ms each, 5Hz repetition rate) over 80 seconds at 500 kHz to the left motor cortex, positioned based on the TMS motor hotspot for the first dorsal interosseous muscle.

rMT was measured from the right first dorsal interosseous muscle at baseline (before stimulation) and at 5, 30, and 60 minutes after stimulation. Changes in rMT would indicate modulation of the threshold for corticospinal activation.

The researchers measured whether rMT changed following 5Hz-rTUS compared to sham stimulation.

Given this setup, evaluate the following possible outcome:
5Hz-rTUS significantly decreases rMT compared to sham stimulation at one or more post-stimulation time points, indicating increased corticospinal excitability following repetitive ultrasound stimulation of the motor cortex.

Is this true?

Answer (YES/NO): NO